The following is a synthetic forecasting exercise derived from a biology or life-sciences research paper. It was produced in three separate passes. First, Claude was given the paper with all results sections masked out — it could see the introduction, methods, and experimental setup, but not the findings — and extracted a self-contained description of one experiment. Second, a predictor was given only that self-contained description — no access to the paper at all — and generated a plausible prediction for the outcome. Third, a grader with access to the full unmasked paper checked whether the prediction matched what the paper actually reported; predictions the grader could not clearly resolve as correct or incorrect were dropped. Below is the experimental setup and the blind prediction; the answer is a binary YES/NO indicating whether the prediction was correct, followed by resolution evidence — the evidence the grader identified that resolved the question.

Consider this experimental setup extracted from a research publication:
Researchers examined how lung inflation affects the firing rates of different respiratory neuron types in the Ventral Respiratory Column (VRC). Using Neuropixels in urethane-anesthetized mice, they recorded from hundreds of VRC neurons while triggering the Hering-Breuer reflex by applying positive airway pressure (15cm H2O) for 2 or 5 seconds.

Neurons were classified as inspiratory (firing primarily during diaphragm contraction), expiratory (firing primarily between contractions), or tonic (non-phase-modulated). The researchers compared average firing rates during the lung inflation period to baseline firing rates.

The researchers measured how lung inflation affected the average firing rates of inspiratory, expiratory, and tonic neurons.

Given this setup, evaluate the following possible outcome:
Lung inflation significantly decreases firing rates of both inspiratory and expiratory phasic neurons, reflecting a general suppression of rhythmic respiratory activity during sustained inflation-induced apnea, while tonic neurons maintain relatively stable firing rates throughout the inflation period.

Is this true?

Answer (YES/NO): NO